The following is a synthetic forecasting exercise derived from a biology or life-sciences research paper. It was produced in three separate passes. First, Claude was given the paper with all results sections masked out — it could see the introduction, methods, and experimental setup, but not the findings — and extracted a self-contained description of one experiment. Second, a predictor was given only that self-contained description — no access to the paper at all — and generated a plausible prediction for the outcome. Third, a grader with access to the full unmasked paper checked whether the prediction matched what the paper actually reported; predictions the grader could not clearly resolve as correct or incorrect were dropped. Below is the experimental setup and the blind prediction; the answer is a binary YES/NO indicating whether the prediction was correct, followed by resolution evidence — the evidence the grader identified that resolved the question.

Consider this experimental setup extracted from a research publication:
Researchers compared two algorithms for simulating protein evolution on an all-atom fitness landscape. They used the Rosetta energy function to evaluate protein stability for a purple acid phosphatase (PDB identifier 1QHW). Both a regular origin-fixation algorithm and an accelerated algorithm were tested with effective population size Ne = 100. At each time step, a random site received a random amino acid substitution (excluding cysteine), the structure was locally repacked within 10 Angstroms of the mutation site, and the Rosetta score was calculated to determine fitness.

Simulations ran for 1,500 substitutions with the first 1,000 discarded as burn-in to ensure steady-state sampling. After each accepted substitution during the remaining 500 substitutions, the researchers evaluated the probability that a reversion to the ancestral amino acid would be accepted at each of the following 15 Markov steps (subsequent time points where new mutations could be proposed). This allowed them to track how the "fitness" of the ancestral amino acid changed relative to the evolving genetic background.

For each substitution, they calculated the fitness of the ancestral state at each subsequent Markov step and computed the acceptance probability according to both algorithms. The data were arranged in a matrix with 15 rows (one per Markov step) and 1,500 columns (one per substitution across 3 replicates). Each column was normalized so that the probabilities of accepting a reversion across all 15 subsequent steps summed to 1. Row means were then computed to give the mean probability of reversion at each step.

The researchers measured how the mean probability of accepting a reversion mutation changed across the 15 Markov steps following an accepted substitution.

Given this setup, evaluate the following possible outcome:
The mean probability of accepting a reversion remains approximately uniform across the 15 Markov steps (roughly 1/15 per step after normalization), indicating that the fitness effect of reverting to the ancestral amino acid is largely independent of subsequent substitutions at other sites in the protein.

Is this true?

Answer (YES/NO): NO